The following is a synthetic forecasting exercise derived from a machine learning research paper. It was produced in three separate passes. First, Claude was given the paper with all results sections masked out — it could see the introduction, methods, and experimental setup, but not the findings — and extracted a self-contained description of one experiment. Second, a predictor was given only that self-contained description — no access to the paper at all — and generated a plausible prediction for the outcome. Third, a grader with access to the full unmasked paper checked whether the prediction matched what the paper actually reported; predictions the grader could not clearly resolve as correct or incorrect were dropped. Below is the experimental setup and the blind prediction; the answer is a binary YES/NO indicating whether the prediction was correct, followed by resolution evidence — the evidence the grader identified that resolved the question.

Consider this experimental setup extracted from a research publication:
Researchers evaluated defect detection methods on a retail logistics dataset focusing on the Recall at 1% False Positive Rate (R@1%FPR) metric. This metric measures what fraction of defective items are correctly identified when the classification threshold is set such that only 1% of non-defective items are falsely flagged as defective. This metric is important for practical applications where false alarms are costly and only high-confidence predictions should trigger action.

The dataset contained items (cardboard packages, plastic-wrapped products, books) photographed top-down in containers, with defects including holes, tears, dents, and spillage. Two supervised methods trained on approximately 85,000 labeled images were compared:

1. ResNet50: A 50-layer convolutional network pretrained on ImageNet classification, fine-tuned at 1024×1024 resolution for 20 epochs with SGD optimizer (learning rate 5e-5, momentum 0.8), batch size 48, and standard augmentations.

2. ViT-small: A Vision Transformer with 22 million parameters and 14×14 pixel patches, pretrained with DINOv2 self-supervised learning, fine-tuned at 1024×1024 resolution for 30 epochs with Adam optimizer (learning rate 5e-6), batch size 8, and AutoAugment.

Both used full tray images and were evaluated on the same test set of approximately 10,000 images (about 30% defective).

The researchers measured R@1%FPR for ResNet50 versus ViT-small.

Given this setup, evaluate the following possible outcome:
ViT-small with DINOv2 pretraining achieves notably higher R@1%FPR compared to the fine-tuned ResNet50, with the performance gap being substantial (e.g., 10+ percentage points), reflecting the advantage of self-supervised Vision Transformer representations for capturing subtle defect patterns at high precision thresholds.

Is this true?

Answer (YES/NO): YES